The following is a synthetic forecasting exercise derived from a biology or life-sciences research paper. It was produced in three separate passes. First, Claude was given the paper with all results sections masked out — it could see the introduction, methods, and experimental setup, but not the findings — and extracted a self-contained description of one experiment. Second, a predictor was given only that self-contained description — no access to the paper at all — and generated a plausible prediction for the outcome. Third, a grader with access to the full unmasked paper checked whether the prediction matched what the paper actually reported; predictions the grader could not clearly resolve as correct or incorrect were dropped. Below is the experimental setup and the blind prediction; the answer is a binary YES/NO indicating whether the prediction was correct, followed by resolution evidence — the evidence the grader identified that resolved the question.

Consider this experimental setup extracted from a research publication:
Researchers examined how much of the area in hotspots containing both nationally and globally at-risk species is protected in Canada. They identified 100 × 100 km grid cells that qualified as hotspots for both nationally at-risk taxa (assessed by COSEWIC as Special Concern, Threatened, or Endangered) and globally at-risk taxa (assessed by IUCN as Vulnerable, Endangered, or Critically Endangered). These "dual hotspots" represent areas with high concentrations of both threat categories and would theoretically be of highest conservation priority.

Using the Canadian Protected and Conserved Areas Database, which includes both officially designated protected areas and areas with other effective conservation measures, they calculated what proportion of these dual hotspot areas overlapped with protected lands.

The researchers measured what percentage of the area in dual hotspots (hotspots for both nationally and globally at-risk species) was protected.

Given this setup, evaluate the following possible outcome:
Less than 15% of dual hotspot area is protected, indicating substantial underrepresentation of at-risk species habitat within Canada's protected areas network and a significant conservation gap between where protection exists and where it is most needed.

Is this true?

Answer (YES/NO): YES